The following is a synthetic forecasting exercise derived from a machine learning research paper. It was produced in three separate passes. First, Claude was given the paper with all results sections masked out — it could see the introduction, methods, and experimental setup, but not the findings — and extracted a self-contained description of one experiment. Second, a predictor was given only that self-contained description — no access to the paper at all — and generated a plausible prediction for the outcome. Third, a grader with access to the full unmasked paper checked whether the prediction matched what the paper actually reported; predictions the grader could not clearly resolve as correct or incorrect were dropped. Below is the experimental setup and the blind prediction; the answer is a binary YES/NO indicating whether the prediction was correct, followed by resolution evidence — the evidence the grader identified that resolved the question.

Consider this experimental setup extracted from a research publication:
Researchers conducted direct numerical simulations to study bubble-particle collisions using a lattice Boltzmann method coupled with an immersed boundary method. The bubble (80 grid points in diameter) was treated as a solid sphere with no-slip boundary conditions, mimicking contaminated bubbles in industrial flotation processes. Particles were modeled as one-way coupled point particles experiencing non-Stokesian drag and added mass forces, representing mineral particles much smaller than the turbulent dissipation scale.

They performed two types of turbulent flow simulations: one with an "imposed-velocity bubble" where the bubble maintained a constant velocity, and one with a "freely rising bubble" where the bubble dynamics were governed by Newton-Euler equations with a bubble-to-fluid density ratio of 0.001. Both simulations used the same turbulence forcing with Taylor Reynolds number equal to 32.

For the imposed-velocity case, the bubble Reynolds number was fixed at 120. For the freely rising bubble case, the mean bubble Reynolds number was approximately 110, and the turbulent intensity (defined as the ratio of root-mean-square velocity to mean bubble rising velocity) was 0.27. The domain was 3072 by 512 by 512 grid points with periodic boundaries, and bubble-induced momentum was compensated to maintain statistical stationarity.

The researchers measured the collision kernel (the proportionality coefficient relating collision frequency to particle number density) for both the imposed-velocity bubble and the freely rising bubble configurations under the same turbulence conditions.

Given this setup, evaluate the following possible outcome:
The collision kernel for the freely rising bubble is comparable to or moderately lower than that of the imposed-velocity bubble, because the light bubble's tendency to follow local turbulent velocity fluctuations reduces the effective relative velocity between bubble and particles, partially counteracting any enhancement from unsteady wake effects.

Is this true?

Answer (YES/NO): NO